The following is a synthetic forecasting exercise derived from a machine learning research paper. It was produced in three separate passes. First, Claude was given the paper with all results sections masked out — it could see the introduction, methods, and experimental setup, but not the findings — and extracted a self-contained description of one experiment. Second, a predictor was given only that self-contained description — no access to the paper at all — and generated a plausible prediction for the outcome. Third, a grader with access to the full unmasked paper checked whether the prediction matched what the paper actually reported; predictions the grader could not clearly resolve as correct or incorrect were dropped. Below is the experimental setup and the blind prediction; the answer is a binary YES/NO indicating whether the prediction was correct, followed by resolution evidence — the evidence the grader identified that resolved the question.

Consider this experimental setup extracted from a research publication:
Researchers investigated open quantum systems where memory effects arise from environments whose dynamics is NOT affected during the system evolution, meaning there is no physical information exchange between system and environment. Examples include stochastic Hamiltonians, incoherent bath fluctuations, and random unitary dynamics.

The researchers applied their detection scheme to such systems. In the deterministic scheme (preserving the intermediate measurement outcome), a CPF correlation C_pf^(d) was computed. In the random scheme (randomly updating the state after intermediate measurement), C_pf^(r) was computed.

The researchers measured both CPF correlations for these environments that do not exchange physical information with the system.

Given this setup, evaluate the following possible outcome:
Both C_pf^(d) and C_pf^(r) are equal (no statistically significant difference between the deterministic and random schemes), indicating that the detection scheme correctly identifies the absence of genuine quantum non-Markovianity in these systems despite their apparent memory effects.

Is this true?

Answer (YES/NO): NO